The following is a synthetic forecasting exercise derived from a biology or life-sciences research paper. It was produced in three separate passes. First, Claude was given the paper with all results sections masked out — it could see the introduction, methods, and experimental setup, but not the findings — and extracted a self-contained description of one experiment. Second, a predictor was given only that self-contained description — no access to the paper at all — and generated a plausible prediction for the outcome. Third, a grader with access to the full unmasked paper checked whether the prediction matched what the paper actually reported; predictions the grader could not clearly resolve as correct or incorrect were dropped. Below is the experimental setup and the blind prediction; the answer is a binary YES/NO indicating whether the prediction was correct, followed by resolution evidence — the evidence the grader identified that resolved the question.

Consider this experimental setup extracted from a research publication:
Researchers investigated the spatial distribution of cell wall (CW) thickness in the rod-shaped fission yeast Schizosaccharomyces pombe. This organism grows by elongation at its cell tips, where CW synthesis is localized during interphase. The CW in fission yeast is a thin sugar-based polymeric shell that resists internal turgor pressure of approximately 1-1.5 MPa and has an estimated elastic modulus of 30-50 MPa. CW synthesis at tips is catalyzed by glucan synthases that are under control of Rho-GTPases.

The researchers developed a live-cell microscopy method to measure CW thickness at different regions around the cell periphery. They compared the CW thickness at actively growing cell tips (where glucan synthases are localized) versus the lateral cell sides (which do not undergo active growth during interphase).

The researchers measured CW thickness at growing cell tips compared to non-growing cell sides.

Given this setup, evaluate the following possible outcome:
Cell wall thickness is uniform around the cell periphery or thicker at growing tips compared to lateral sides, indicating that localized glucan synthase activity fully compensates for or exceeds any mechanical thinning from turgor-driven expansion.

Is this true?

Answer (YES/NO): NO